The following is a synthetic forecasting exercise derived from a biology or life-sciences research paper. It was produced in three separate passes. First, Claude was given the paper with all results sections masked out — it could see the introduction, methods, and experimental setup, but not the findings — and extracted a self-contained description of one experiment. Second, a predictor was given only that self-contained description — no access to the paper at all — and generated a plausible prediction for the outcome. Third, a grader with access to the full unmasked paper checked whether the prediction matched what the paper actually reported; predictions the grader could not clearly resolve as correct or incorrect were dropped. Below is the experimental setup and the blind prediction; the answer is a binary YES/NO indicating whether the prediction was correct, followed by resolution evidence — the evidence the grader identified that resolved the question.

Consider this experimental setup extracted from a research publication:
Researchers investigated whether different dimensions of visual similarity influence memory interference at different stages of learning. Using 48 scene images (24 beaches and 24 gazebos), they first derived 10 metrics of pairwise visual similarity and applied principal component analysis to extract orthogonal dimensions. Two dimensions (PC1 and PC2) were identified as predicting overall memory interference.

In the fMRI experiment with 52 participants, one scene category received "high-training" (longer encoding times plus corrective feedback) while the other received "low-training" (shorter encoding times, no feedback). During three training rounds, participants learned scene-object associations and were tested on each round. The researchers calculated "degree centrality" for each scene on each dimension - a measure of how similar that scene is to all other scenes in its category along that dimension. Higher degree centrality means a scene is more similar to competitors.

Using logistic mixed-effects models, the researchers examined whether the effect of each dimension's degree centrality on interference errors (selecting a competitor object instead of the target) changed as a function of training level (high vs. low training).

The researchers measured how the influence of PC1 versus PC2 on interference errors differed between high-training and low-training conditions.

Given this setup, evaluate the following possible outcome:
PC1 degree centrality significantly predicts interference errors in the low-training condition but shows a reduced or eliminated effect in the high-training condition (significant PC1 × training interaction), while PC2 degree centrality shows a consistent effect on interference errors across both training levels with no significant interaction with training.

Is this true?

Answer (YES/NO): NO